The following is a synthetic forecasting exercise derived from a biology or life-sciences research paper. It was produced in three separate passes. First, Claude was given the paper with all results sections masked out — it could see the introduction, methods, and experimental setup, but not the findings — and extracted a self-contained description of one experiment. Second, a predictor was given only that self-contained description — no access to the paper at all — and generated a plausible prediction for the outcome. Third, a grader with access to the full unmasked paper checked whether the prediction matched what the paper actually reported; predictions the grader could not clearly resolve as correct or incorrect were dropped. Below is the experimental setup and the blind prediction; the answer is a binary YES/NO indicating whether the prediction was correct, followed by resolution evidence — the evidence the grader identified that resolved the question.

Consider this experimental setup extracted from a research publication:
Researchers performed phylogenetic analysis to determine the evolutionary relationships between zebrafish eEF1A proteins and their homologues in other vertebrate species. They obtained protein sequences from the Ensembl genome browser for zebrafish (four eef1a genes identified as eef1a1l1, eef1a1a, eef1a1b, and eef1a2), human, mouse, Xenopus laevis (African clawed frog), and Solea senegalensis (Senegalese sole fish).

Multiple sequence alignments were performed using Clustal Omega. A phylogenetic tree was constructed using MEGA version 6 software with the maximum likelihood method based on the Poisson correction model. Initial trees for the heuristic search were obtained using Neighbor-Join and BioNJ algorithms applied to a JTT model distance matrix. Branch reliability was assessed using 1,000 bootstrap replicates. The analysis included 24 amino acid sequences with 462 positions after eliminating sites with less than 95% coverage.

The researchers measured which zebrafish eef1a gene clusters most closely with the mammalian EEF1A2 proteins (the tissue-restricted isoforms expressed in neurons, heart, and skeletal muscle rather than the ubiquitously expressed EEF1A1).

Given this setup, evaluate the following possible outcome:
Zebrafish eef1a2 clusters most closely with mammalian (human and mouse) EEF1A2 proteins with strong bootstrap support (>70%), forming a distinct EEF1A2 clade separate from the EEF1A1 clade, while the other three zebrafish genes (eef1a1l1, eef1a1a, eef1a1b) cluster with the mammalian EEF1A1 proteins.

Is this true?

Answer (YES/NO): NO